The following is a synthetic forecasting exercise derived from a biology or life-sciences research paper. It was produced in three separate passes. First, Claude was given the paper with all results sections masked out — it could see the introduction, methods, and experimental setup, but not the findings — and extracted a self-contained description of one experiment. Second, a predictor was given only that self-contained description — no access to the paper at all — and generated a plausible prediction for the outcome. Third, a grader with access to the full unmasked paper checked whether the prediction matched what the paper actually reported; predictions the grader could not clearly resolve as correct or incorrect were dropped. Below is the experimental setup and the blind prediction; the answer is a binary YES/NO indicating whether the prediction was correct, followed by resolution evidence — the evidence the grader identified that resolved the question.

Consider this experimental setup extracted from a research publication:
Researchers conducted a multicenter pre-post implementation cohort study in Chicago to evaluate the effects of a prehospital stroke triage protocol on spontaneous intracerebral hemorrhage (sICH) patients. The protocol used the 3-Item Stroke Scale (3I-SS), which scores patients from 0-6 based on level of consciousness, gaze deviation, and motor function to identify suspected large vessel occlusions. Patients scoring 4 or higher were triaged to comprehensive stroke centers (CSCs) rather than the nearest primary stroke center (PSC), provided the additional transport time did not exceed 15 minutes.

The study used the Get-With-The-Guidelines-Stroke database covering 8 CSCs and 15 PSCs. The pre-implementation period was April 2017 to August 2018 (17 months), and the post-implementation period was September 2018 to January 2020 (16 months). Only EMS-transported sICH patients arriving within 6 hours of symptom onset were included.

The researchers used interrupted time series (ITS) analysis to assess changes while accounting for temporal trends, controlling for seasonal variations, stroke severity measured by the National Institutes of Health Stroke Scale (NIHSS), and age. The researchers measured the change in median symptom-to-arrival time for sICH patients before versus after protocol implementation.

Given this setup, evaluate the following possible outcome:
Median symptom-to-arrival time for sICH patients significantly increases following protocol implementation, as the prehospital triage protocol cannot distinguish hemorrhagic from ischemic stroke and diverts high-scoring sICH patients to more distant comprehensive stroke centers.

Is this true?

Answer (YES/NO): NO